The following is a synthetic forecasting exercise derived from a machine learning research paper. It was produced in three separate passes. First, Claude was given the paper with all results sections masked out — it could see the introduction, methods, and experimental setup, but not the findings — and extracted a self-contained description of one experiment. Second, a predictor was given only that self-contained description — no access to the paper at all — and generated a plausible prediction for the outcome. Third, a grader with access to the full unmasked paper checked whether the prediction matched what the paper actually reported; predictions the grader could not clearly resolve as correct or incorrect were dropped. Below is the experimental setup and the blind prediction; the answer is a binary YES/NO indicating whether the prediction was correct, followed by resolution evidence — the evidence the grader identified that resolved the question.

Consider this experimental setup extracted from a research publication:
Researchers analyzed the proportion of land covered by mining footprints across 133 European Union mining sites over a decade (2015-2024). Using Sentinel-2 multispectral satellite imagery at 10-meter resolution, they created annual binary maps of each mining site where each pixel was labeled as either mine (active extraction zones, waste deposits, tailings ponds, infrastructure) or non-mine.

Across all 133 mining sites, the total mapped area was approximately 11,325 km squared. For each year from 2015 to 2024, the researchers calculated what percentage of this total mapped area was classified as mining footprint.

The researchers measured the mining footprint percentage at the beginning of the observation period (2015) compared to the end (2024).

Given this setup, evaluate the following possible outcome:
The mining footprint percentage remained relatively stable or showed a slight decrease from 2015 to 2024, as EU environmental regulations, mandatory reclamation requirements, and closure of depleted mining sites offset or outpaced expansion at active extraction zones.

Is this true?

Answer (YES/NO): NO